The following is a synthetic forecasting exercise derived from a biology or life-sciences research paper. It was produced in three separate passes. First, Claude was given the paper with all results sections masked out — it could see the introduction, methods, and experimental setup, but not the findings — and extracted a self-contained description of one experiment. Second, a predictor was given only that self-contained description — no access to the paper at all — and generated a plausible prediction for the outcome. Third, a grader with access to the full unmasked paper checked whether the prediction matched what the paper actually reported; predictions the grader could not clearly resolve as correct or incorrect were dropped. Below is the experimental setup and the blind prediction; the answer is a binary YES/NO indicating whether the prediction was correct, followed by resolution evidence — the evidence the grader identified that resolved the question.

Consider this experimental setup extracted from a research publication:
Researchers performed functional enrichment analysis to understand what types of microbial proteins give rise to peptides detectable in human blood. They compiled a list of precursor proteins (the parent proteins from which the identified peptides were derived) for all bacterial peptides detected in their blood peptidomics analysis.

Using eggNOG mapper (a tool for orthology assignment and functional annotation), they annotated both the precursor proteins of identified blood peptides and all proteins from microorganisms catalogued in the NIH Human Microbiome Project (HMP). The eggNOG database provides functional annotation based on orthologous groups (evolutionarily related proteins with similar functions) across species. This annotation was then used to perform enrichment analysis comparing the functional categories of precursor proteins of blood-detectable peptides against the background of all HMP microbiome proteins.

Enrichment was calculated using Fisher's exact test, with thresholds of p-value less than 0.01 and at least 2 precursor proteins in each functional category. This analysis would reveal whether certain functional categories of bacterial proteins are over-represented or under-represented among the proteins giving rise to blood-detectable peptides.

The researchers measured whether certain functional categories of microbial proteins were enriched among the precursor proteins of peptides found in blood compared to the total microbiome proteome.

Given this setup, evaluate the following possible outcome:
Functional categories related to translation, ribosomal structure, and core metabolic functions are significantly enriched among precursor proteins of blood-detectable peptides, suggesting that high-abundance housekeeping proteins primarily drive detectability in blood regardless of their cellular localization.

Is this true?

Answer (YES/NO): NO